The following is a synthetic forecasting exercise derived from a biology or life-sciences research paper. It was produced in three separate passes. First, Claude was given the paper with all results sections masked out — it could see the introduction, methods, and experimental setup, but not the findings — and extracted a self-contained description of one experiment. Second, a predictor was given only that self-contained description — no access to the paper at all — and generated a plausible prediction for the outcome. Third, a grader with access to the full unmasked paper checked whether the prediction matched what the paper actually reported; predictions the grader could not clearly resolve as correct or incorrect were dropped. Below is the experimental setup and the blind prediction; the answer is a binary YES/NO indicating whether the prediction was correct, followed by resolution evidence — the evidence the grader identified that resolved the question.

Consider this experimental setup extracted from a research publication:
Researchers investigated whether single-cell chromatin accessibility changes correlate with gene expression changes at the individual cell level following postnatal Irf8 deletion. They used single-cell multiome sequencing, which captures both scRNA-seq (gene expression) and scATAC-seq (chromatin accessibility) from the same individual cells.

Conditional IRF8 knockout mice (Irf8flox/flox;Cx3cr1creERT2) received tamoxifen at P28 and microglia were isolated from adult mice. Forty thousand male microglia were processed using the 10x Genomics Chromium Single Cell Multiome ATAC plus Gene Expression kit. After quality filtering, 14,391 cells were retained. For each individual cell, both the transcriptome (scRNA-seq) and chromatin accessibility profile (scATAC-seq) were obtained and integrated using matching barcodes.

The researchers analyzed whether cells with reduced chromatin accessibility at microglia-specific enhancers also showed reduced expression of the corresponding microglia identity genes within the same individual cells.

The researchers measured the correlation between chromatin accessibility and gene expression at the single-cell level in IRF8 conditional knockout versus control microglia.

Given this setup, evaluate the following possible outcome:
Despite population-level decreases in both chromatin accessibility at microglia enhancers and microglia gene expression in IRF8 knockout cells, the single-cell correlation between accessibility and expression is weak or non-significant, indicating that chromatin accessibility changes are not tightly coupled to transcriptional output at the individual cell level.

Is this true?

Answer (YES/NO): NO